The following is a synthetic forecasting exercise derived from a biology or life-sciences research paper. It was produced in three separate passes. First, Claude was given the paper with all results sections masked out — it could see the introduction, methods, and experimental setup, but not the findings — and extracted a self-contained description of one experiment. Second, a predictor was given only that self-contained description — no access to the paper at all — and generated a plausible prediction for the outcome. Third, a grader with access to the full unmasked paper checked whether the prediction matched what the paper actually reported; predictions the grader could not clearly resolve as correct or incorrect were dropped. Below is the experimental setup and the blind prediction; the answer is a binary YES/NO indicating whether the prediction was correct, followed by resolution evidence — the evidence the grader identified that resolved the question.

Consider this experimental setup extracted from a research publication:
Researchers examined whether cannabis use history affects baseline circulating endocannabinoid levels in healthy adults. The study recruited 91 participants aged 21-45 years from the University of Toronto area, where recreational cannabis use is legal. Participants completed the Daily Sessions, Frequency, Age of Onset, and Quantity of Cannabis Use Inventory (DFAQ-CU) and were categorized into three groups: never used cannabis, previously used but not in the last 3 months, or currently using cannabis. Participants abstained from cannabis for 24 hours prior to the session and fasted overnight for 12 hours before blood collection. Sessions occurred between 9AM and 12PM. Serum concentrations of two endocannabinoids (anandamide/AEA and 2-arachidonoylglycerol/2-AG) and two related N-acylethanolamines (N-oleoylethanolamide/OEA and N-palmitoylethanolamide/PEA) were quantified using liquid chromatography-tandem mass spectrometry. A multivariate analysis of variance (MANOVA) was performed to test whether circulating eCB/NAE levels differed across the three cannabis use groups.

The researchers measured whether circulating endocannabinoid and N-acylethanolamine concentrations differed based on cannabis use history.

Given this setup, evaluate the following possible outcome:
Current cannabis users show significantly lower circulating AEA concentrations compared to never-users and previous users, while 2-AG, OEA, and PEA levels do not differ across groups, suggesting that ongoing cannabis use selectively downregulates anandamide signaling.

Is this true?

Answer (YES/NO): NO